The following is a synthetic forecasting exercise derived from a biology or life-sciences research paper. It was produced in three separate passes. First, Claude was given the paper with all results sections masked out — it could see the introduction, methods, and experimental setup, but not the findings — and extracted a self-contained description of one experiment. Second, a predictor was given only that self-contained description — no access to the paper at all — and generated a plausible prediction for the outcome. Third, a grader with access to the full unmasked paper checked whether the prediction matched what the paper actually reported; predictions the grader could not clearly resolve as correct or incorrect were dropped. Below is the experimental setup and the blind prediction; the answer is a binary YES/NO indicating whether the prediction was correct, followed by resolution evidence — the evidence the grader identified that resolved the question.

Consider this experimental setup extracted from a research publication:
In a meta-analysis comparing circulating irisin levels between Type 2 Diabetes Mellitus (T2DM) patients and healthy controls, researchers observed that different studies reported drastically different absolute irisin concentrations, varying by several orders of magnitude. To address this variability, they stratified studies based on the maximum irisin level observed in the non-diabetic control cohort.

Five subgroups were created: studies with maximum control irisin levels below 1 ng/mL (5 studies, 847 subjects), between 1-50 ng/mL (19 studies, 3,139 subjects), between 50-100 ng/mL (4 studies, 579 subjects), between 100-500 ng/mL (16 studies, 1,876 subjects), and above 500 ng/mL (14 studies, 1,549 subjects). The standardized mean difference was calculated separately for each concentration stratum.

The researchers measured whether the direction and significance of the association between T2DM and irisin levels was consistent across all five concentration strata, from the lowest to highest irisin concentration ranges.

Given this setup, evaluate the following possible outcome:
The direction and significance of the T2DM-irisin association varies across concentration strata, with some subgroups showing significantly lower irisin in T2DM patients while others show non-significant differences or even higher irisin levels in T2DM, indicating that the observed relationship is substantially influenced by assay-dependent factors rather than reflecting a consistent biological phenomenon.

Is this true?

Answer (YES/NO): NO